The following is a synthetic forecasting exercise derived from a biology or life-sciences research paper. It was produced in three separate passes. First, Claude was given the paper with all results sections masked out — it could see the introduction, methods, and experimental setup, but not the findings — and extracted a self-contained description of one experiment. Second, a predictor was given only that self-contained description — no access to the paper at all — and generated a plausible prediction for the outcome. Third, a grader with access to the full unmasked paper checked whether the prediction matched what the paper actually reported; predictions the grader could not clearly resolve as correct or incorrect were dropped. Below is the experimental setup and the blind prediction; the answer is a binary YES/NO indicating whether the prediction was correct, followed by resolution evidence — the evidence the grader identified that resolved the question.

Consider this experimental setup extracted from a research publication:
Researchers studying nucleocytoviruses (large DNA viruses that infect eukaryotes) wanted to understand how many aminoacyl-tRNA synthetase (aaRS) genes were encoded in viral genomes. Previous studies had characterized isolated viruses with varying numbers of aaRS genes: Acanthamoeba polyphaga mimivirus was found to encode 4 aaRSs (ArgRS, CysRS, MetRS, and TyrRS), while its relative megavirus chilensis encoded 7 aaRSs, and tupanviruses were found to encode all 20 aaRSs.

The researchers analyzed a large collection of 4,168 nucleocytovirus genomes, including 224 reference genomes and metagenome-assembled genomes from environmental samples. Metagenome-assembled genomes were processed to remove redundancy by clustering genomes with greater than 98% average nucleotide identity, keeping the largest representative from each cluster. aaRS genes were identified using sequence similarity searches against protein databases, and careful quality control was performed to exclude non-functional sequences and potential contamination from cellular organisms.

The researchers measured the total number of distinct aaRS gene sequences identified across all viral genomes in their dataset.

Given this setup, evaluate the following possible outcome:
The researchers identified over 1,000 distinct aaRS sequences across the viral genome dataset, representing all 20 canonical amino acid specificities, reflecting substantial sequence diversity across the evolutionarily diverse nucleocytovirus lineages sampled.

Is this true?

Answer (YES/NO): NO